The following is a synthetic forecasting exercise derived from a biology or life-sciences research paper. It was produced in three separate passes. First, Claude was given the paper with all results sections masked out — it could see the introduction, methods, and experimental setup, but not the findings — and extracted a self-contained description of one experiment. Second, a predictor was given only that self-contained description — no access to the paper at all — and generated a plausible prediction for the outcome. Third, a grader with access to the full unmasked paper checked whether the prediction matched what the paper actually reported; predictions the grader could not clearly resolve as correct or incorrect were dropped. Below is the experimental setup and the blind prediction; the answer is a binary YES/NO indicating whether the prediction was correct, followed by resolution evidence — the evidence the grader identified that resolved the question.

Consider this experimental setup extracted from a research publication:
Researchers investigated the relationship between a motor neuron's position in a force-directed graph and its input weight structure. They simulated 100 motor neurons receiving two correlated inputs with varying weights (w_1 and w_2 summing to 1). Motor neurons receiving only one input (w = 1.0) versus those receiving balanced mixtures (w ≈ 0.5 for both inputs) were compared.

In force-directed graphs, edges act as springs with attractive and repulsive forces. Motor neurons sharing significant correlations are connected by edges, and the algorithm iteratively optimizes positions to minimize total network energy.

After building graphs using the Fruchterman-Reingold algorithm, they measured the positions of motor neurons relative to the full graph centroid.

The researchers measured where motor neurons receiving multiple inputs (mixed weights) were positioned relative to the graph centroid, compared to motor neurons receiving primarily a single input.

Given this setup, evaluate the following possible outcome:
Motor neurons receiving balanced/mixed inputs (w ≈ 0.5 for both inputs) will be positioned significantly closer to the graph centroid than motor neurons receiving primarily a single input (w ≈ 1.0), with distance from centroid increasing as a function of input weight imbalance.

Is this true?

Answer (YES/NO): YES